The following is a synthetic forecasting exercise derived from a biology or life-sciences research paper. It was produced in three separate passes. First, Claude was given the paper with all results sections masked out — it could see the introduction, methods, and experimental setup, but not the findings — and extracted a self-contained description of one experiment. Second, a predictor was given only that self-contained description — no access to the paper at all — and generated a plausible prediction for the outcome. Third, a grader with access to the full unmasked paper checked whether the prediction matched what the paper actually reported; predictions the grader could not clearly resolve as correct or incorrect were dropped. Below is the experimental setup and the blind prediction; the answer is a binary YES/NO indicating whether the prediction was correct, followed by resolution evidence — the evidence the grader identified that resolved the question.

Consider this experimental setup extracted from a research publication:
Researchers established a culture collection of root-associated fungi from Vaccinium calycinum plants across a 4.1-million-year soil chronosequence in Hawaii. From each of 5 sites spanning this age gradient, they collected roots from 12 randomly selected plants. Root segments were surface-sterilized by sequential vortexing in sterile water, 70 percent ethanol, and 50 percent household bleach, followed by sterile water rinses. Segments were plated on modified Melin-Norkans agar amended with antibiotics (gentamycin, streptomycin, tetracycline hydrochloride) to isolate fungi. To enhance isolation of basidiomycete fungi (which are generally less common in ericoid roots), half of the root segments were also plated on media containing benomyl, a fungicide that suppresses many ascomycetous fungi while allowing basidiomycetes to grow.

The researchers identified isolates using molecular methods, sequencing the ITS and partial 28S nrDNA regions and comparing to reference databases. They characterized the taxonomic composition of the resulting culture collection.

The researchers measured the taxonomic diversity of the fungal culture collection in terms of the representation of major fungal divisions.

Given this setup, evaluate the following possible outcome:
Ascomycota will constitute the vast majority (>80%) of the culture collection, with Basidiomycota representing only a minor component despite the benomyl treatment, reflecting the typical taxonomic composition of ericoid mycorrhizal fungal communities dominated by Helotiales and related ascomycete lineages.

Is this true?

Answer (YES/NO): YES